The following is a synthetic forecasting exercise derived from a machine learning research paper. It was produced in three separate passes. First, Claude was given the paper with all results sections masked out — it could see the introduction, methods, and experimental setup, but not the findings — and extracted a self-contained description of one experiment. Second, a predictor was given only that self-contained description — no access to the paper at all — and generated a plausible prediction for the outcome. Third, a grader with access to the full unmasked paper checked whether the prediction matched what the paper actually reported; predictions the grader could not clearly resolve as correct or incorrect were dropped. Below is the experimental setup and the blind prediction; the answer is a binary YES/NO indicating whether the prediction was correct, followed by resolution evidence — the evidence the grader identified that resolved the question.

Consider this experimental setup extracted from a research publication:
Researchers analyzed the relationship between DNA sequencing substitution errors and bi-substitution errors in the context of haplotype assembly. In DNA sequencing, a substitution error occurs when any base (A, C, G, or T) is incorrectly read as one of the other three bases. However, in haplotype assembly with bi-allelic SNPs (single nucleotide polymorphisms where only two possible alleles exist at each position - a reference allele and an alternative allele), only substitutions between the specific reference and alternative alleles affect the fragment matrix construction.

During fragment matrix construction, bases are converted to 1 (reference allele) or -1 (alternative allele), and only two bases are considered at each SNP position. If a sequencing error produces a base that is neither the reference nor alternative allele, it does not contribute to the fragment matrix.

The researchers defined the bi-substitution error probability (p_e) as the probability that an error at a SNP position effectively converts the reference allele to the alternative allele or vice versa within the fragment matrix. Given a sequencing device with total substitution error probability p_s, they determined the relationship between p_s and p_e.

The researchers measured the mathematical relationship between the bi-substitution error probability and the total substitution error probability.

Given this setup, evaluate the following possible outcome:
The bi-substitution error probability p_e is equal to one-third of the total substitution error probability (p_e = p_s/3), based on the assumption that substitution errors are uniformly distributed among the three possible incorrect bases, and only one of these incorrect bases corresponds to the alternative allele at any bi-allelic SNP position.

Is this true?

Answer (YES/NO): YES